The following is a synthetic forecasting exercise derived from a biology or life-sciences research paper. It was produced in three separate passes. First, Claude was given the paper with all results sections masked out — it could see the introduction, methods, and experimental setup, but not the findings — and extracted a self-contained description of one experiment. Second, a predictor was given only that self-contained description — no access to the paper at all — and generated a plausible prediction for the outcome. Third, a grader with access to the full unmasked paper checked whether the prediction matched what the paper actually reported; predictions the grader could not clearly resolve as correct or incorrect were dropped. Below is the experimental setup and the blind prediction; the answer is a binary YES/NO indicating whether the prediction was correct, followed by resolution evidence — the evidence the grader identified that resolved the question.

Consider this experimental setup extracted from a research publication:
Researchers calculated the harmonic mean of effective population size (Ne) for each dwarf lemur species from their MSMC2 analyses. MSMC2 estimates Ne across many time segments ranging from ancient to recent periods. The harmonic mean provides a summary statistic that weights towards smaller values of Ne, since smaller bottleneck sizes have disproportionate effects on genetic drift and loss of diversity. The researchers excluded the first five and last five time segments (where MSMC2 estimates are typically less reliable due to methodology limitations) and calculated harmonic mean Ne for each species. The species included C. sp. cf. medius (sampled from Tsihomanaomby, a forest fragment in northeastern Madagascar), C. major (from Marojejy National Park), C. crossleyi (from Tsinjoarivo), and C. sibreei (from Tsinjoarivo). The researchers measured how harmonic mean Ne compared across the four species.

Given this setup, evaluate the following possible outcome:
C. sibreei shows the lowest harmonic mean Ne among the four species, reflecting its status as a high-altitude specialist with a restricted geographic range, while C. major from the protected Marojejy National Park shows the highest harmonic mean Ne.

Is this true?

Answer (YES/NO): NO